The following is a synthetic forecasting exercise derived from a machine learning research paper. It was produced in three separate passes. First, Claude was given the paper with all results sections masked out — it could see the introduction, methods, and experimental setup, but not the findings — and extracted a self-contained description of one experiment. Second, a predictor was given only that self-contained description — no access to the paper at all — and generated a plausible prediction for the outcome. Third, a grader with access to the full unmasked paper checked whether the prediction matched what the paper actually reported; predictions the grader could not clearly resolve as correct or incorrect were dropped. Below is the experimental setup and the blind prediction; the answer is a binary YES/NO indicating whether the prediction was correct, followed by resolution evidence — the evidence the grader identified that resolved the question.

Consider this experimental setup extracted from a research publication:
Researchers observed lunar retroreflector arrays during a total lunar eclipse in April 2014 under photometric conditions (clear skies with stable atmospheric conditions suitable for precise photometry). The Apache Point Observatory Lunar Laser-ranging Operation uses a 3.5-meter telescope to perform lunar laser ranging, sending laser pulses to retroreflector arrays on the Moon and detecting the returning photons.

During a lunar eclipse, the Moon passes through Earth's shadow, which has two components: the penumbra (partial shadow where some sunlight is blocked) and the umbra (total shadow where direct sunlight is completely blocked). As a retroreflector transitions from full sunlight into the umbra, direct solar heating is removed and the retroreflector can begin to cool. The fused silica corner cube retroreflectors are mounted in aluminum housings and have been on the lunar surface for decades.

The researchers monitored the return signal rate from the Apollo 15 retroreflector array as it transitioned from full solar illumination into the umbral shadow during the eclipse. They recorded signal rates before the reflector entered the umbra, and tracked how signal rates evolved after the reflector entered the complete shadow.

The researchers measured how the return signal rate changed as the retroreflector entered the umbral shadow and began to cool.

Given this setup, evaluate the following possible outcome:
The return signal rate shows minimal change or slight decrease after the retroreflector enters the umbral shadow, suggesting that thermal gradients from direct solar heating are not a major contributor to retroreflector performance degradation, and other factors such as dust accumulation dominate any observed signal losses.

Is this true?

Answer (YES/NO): NO